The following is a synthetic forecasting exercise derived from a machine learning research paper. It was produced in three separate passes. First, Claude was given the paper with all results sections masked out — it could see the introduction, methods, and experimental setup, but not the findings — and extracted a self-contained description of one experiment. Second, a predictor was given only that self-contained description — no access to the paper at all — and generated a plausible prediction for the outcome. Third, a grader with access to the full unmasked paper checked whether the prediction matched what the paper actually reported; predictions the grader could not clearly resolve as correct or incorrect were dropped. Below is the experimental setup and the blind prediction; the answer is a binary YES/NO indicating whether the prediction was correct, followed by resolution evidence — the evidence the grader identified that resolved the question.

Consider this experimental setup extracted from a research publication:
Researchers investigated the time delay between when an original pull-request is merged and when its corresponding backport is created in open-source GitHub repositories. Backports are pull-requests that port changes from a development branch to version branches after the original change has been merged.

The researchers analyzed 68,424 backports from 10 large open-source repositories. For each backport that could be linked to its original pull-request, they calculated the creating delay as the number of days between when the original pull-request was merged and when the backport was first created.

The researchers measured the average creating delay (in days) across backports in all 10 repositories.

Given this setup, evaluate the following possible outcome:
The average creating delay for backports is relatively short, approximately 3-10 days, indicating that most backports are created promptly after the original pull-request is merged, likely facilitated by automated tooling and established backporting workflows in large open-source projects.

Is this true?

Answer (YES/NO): NO